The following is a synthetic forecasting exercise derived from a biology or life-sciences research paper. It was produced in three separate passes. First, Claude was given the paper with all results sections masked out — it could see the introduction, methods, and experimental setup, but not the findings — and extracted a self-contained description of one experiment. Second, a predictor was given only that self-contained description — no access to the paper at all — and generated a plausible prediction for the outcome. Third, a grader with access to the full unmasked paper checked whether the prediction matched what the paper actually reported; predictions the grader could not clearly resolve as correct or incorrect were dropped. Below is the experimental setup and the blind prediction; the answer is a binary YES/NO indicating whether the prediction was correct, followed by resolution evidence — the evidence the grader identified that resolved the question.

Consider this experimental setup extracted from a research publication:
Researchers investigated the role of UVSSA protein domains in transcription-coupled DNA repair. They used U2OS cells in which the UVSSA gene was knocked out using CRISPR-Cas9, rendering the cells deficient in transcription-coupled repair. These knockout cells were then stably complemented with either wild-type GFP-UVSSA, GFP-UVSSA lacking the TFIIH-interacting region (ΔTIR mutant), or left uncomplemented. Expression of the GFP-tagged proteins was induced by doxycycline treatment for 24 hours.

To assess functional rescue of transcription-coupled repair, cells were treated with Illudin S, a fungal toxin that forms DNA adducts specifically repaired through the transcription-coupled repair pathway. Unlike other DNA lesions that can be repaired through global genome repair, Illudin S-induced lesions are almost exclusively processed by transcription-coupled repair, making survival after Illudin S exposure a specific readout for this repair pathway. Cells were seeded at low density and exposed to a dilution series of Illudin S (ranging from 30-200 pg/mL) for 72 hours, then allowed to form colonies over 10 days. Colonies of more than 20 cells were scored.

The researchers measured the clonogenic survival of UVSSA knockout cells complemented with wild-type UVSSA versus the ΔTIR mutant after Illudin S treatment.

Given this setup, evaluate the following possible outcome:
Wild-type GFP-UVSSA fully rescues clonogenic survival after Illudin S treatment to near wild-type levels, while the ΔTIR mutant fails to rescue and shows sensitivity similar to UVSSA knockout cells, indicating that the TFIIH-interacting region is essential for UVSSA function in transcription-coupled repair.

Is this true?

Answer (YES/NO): YES